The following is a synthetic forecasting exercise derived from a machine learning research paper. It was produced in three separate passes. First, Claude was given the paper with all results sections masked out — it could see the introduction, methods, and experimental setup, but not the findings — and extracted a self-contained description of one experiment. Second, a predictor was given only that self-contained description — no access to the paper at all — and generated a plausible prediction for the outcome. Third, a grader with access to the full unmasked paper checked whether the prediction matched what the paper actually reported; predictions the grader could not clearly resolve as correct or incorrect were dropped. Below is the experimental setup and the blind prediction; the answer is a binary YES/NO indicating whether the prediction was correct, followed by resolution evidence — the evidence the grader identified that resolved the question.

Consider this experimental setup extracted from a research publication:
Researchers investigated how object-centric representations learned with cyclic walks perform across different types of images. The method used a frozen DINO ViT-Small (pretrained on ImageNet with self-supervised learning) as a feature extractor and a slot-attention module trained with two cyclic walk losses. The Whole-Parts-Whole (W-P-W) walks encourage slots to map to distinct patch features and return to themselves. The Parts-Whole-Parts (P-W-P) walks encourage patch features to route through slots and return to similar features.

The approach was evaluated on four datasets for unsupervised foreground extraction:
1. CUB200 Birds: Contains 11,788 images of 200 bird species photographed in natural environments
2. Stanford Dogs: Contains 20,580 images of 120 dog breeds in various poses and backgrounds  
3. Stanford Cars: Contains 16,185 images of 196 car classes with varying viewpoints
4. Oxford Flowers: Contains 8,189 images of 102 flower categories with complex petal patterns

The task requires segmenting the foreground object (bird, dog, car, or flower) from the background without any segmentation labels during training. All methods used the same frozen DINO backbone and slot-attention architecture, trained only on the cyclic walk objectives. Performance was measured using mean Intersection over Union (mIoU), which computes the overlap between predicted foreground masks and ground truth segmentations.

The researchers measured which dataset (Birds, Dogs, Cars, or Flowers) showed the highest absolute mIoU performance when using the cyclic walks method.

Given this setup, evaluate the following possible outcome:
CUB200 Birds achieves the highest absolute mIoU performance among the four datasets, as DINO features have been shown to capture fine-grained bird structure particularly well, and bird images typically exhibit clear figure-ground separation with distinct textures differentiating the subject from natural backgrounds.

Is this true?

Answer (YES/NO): NO